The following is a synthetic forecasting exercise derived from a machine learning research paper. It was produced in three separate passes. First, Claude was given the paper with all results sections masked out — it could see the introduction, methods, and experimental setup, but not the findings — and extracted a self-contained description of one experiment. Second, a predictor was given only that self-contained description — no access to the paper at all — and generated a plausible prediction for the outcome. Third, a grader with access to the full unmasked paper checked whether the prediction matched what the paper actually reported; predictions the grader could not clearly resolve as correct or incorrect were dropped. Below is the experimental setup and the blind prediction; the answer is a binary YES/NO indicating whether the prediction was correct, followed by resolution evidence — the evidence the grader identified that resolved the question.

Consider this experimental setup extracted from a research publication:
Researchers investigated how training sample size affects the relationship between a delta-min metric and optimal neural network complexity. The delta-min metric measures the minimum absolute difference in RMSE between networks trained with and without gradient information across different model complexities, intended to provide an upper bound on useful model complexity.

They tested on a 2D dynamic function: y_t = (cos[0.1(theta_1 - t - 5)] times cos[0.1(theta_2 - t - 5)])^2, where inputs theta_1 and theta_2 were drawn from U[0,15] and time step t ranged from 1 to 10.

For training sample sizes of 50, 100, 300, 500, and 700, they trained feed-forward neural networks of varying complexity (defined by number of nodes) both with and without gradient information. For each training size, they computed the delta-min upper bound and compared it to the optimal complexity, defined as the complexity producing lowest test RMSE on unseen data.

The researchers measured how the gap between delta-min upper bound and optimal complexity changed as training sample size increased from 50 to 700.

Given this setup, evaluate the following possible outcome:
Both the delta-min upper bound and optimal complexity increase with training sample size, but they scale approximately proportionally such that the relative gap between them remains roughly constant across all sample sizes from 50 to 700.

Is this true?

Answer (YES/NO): NO